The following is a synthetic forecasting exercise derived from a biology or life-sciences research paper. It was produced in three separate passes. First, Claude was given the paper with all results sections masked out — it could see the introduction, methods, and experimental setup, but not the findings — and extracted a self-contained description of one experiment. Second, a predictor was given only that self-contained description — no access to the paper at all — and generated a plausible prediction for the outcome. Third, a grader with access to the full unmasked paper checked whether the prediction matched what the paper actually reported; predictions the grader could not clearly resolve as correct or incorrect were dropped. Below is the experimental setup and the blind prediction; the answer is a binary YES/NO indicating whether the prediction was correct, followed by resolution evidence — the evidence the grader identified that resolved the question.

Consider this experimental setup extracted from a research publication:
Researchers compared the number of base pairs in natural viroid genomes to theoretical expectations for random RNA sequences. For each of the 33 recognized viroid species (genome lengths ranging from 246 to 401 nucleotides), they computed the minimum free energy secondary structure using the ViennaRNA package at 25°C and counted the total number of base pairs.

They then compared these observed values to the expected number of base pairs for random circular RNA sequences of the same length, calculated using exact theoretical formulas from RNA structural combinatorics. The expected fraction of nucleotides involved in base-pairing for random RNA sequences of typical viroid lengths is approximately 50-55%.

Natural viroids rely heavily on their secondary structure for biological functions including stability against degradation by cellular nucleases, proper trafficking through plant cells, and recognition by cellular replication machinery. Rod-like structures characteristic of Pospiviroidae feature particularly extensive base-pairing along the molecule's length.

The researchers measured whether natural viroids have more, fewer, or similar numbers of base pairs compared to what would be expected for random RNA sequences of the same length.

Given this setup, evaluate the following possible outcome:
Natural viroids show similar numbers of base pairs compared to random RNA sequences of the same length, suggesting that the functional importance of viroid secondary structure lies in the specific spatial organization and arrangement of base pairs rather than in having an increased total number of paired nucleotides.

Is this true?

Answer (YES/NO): NO